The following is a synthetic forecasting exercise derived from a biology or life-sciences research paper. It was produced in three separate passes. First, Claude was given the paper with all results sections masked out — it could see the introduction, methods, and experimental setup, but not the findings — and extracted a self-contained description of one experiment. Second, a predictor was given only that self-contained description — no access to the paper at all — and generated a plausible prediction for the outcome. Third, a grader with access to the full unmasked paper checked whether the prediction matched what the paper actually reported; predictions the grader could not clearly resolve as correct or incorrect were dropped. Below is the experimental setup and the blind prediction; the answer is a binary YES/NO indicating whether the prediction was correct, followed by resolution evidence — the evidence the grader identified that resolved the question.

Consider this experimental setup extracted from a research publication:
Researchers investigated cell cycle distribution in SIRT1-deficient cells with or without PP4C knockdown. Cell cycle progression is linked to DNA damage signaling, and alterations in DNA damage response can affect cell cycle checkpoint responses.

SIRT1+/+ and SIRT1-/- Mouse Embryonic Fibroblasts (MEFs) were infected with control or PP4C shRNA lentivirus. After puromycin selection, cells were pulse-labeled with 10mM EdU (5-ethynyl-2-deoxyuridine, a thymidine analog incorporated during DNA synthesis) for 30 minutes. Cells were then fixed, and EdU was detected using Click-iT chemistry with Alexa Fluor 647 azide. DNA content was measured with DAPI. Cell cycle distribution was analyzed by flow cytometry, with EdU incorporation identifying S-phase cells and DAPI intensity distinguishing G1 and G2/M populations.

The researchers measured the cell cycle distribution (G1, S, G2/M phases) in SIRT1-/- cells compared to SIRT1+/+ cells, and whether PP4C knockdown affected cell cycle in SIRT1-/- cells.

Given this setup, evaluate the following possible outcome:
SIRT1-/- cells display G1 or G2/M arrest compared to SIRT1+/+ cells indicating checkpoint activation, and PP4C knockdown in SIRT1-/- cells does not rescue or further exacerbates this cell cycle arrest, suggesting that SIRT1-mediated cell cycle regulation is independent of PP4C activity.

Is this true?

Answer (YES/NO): NO